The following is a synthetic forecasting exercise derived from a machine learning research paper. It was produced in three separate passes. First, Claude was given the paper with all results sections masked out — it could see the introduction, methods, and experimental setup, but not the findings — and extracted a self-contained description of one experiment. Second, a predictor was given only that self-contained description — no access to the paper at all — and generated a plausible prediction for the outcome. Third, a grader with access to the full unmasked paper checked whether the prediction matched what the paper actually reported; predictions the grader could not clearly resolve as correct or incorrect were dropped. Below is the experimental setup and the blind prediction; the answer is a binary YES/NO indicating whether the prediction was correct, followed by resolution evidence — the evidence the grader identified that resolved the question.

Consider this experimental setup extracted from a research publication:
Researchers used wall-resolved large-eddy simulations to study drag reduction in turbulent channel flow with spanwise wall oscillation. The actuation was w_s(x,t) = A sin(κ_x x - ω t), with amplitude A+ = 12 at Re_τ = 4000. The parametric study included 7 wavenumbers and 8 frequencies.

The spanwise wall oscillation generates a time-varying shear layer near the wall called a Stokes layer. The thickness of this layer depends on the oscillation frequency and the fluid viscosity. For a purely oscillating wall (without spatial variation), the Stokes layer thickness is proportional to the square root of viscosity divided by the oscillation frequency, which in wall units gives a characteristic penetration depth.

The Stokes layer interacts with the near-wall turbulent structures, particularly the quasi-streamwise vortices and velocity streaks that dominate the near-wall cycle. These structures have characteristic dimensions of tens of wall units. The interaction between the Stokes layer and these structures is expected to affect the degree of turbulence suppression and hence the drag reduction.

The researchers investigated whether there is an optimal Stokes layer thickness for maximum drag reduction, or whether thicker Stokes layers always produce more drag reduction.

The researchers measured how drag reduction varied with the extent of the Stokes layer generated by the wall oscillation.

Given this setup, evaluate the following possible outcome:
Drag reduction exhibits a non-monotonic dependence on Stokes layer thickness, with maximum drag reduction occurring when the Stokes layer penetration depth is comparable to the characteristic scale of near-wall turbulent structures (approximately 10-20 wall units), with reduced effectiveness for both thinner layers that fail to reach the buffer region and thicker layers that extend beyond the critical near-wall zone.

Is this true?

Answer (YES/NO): NO